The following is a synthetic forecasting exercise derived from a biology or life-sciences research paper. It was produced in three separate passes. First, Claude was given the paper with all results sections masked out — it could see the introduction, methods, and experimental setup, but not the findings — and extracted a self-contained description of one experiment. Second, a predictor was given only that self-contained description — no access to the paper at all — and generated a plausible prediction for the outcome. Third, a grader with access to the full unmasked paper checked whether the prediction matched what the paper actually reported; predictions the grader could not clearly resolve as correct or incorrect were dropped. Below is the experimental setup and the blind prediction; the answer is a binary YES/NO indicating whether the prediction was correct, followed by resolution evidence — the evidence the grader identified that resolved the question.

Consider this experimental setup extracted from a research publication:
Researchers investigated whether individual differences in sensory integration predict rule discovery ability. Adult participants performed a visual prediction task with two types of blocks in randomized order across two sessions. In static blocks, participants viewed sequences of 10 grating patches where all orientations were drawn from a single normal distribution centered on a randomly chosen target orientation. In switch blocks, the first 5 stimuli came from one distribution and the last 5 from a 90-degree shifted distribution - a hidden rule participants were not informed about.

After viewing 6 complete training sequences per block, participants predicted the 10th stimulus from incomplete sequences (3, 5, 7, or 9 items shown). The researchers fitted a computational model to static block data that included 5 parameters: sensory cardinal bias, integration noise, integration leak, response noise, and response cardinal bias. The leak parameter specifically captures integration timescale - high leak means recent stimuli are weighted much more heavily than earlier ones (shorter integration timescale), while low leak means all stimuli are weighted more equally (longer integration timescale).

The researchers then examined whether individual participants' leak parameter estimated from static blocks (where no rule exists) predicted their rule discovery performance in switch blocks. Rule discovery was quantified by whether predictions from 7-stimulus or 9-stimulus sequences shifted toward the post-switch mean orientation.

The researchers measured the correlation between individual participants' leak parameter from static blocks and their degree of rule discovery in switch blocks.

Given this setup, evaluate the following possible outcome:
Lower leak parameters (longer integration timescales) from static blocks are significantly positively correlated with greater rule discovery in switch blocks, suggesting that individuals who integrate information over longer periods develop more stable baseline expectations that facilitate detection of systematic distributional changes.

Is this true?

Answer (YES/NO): YES